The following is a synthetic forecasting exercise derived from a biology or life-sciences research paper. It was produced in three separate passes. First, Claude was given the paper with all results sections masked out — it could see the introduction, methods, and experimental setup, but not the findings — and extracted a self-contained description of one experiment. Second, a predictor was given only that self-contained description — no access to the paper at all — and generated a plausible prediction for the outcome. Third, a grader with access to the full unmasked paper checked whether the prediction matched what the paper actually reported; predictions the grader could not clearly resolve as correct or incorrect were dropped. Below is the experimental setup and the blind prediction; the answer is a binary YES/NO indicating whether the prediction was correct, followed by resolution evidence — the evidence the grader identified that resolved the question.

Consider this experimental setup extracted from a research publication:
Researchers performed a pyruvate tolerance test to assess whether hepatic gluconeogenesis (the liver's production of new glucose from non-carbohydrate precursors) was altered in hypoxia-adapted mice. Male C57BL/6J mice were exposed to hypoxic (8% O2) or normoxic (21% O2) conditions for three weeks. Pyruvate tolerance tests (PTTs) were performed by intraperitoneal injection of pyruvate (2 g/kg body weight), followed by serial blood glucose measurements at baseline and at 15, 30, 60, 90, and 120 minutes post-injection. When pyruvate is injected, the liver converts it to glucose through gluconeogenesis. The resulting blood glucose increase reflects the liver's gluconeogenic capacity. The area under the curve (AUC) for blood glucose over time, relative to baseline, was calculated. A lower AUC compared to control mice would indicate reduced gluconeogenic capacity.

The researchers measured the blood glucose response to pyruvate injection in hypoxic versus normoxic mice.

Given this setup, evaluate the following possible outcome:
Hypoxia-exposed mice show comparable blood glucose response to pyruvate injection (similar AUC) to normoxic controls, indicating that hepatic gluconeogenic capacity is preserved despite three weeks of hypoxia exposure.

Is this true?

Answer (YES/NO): YES